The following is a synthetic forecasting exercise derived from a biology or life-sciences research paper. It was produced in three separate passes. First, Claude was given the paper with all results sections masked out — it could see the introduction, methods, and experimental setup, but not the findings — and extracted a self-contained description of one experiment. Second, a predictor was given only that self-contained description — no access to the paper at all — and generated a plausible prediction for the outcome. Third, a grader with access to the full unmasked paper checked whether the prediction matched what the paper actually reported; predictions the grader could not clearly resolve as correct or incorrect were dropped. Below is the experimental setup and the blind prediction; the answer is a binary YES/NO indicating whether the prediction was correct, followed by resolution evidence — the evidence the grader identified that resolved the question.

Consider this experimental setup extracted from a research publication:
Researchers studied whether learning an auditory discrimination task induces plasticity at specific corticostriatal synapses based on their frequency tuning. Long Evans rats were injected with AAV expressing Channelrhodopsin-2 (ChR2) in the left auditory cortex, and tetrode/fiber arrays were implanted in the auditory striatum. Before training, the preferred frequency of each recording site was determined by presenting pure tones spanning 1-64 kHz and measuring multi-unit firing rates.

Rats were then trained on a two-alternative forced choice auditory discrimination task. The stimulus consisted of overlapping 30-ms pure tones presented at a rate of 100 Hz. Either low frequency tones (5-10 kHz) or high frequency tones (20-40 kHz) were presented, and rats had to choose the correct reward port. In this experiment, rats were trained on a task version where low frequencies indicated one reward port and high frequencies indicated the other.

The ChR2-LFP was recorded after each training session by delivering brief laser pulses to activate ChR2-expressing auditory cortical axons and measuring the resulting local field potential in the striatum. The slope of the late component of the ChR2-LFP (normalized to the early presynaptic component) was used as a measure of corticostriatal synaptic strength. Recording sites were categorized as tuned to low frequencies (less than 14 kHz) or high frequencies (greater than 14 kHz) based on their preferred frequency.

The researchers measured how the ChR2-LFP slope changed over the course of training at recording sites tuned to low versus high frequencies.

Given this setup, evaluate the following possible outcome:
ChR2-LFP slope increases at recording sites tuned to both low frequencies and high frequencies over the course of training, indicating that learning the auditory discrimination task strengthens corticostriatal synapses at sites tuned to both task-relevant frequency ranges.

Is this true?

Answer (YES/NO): NO